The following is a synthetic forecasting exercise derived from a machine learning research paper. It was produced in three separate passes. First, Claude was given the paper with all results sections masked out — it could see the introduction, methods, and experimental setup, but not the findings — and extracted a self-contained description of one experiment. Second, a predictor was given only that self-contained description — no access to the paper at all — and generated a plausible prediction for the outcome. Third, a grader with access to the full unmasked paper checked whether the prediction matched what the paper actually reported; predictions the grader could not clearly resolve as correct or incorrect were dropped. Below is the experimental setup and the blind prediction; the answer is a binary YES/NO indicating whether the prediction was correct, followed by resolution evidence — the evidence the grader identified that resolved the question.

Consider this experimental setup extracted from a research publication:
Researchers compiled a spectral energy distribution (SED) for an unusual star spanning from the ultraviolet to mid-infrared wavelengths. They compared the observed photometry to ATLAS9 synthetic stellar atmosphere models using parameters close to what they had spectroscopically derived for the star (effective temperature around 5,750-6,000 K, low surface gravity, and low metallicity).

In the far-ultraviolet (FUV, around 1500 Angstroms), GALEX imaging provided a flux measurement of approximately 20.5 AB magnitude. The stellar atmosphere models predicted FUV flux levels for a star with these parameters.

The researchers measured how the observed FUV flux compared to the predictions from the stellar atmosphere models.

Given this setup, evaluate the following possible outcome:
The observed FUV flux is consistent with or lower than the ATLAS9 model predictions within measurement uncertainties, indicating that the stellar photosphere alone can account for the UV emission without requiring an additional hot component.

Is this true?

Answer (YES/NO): NO